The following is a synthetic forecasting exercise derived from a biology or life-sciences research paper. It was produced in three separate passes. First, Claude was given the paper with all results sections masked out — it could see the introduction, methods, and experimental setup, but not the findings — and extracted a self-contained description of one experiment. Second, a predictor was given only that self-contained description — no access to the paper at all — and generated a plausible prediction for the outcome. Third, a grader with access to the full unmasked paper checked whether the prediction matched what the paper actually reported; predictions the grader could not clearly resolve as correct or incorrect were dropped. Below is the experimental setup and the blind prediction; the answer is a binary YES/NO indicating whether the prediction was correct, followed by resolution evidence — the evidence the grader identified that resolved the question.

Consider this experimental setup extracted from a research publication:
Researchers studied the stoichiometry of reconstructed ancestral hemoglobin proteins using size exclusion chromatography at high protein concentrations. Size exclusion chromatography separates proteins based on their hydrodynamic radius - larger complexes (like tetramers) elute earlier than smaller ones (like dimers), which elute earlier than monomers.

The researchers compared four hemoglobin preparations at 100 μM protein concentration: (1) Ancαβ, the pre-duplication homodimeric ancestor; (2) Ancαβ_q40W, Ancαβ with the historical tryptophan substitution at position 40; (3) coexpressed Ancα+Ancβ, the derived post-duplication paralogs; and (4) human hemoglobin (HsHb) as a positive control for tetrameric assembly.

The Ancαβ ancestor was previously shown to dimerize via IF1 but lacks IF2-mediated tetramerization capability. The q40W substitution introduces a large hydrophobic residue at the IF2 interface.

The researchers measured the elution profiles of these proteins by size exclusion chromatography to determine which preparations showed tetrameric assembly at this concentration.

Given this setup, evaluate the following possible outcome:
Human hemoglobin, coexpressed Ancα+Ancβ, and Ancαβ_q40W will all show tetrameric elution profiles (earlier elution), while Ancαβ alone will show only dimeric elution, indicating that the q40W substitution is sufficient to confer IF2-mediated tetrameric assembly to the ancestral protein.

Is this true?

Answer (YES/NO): YES